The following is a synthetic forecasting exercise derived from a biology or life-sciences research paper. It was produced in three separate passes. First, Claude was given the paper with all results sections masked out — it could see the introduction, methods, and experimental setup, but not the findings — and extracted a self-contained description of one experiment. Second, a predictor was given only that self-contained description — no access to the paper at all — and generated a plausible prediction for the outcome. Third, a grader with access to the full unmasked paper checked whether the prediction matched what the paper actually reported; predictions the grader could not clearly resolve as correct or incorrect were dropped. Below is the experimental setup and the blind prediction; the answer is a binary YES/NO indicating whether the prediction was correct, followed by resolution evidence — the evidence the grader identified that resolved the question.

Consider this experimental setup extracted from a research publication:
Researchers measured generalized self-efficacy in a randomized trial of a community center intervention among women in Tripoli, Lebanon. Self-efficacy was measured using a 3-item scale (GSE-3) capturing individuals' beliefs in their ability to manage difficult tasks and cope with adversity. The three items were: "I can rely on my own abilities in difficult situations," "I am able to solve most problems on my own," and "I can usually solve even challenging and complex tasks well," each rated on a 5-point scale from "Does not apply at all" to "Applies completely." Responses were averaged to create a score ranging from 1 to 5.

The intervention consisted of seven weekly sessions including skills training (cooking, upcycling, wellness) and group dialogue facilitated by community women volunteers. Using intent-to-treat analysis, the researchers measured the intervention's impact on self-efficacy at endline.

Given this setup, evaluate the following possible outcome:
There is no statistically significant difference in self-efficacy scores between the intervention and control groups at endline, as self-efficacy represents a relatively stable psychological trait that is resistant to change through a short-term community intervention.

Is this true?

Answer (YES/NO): YES